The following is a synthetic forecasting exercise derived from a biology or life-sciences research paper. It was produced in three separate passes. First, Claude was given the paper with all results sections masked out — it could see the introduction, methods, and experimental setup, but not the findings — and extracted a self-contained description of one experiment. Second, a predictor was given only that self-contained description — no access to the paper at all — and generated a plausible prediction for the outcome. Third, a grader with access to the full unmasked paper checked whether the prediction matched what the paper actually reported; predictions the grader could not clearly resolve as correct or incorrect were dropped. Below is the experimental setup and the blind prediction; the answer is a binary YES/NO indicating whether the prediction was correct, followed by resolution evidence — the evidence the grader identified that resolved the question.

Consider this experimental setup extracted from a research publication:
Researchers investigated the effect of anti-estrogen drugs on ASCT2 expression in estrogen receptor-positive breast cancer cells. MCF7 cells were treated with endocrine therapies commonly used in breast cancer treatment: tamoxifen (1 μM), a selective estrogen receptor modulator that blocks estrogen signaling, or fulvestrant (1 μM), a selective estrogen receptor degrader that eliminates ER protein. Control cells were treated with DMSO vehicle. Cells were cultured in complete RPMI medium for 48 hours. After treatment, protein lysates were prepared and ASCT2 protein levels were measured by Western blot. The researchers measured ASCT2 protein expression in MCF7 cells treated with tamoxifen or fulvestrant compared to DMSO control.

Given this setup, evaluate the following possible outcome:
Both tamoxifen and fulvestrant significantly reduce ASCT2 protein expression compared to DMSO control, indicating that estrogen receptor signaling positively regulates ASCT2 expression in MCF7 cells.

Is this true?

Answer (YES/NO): YES